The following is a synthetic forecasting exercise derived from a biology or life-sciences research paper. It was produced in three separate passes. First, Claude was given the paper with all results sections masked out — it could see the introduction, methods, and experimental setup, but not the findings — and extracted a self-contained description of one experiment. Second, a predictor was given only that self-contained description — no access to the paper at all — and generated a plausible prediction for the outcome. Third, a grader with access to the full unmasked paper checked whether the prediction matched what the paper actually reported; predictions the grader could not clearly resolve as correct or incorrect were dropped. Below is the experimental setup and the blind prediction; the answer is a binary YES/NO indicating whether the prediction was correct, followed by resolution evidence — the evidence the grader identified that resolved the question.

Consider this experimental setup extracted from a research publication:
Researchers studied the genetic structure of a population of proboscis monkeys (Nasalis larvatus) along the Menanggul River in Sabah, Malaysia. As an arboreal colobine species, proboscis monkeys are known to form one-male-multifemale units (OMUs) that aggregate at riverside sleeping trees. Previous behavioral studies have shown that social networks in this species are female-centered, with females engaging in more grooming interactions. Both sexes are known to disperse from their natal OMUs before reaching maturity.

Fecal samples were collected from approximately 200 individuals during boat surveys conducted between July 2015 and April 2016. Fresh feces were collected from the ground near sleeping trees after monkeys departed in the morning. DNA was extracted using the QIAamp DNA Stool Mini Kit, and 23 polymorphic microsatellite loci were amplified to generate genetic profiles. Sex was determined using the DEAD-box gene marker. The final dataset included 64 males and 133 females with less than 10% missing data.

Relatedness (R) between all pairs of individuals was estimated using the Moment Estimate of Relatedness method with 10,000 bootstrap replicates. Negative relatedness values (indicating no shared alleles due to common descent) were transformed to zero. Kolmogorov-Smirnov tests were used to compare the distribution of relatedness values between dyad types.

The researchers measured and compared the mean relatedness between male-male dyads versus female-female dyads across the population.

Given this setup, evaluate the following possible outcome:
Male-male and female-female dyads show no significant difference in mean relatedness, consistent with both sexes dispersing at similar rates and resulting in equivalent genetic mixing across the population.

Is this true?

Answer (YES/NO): NO